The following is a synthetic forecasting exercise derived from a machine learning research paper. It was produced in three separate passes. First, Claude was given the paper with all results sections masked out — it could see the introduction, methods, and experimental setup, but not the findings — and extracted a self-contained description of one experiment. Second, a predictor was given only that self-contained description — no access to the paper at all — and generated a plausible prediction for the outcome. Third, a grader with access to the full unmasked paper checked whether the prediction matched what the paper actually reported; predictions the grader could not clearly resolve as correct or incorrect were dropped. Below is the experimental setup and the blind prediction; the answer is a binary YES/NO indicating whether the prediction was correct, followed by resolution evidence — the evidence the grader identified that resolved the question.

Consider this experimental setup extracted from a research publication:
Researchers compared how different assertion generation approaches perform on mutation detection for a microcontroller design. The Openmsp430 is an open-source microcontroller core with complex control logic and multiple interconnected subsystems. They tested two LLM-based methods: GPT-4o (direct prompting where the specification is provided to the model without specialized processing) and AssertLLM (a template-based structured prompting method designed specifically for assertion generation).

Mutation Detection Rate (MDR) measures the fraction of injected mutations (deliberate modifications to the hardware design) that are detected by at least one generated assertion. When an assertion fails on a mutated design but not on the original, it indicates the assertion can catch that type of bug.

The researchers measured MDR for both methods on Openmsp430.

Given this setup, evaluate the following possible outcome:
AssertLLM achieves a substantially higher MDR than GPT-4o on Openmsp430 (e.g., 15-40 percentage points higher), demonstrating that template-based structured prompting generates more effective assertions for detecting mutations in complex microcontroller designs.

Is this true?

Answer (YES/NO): NO